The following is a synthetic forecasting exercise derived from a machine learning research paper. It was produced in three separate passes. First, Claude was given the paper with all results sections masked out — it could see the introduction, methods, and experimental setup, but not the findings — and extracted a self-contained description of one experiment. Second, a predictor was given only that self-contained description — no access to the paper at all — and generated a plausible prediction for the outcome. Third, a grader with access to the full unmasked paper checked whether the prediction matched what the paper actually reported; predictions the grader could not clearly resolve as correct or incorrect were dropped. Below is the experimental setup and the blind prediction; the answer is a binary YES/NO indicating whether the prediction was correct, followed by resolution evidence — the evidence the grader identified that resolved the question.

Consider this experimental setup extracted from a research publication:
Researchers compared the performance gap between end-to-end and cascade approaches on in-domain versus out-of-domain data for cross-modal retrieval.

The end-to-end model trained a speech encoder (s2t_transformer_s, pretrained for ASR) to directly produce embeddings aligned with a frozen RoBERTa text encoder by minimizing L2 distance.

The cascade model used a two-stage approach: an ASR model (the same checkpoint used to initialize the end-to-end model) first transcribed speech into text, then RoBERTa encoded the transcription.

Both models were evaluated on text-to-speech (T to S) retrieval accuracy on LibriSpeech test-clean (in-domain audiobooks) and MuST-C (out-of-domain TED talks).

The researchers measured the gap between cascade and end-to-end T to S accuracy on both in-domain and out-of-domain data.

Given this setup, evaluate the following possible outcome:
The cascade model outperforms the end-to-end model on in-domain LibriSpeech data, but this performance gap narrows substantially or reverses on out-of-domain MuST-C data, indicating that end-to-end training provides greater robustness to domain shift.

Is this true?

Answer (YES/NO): NO